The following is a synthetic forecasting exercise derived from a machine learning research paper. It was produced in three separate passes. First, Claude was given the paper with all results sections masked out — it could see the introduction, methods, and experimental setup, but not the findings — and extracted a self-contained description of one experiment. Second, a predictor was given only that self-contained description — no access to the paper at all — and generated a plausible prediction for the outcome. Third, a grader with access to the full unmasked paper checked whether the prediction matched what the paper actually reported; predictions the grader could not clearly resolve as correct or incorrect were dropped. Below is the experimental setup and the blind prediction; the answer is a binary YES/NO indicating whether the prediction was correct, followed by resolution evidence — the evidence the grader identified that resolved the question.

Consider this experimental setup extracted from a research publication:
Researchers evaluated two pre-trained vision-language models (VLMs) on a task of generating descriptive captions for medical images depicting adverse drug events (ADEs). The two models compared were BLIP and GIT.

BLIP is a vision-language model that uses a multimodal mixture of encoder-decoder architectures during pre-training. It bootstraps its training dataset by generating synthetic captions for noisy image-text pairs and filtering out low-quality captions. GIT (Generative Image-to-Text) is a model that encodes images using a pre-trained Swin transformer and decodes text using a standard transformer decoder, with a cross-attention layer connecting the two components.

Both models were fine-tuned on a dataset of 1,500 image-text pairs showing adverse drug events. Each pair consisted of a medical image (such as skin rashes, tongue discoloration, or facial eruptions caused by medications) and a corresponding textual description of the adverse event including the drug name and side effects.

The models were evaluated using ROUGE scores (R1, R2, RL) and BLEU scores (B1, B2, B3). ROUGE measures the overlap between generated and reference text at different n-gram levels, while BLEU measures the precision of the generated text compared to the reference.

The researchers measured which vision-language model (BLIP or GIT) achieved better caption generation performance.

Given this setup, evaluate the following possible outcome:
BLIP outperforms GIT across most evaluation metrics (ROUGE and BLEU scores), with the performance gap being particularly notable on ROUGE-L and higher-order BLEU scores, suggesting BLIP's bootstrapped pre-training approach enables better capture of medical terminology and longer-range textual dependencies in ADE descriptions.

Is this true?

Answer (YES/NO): NO